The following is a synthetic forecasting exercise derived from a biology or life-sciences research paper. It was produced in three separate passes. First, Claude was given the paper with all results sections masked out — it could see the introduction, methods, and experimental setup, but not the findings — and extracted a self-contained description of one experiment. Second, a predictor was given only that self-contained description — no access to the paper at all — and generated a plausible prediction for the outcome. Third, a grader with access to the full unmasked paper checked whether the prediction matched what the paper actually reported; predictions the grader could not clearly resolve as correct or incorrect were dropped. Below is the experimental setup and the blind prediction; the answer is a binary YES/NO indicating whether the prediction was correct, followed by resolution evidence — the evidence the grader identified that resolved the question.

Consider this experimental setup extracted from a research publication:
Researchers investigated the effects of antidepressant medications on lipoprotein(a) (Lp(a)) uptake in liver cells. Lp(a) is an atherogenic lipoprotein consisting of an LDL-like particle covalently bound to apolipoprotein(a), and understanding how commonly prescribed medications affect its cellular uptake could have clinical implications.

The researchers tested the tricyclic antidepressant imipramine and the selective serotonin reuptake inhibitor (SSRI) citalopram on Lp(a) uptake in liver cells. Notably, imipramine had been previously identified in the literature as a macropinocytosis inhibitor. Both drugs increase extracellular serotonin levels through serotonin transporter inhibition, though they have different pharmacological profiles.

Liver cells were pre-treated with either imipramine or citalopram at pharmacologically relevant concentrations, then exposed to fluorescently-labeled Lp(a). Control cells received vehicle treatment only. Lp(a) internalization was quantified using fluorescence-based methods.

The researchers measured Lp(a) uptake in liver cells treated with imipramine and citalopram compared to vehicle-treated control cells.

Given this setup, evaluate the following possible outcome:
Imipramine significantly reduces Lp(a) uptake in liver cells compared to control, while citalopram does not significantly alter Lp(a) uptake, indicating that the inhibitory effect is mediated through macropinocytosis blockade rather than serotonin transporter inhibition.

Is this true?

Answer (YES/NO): NO